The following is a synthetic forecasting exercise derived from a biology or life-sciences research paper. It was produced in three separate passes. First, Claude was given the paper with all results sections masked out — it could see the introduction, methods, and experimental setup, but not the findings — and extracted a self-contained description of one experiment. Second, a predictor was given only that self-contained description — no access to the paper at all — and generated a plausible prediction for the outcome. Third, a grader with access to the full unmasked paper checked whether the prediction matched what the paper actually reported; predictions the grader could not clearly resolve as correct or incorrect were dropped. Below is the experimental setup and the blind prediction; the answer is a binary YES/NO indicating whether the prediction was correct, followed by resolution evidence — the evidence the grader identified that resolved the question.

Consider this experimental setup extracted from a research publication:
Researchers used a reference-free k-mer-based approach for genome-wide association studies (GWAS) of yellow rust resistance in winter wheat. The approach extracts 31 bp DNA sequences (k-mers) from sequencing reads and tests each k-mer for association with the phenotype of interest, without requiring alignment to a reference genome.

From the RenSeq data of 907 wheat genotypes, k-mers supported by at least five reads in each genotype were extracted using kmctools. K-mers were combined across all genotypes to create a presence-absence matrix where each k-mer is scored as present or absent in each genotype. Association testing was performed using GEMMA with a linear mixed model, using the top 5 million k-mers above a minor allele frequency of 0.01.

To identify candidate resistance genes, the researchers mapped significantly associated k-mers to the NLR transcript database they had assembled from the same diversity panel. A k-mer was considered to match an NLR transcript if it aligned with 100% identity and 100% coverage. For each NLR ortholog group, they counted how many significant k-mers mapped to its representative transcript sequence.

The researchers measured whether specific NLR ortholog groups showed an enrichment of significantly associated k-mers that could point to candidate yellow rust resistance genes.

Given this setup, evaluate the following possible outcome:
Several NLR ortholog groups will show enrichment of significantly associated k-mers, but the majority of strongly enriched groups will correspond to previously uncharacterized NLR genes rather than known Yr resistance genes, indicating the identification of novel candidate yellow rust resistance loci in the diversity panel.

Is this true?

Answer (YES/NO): NO